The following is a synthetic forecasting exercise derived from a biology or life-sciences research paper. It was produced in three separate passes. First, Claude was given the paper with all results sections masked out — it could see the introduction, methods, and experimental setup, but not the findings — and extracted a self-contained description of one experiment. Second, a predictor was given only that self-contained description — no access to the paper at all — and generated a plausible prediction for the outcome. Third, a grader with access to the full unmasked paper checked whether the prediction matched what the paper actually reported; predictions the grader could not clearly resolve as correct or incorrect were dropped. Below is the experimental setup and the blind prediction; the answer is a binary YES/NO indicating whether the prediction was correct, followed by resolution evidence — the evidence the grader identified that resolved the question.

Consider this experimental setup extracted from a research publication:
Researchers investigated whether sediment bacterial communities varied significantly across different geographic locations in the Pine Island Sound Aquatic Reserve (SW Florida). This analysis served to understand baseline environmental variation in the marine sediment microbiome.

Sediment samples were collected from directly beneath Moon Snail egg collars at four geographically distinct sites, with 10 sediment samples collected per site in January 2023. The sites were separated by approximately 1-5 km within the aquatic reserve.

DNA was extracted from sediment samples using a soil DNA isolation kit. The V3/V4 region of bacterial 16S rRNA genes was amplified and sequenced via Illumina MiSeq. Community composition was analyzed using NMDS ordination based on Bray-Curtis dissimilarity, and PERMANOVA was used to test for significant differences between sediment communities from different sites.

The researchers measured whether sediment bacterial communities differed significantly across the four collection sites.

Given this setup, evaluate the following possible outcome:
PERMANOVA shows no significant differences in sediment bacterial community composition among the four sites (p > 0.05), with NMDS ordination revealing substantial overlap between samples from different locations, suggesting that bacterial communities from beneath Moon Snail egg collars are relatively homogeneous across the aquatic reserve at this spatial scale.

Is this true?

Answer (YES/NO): NO